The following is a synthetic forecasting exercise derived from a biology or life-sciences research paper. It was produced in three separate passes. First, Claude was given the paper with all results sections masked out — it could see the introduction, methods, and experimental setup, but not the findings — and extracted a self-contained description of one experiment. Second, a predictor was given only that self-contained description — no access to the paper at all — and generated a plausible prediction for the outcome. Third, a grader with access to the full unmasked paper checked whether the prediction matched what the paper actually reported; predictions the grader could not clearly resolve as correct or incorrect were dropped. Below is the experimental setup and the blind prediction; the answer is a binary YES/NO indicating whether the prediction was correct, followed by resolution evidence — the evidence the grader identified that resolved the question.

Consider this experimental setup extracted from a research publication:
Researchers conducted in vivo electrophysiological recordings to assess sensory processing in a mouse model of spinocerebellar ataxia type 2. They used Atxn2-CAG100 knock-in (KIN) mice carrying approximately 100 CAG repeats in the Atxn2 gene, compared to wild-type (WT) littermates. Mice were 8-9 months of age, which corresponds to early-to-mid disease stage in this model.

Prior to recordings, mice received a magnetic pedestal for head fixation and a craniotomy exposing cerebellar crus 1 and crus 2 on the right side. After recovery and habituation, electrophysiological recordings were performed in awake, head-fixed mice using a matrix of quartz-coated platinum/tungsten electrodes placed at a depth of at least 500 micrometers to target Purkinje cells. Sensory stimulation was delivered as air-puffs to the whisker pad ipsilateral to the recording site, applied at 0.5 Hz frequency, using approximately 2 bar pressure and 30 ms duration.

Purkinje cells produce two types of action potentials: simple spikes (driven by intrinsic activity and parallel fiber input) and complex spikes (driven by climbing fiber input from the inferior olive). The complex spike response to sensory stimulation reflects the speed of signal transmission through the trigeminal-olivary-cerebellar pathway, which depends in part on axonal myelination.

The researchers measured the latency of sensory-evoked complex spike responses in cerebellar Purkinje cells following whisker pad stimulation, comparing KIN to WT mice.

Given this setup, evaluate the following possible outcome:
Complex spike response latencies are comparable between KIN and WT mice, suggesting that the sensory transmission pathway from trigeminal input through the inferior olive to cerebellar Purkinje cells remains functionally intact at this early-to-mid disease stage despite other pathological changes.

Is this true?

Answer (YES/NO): NO